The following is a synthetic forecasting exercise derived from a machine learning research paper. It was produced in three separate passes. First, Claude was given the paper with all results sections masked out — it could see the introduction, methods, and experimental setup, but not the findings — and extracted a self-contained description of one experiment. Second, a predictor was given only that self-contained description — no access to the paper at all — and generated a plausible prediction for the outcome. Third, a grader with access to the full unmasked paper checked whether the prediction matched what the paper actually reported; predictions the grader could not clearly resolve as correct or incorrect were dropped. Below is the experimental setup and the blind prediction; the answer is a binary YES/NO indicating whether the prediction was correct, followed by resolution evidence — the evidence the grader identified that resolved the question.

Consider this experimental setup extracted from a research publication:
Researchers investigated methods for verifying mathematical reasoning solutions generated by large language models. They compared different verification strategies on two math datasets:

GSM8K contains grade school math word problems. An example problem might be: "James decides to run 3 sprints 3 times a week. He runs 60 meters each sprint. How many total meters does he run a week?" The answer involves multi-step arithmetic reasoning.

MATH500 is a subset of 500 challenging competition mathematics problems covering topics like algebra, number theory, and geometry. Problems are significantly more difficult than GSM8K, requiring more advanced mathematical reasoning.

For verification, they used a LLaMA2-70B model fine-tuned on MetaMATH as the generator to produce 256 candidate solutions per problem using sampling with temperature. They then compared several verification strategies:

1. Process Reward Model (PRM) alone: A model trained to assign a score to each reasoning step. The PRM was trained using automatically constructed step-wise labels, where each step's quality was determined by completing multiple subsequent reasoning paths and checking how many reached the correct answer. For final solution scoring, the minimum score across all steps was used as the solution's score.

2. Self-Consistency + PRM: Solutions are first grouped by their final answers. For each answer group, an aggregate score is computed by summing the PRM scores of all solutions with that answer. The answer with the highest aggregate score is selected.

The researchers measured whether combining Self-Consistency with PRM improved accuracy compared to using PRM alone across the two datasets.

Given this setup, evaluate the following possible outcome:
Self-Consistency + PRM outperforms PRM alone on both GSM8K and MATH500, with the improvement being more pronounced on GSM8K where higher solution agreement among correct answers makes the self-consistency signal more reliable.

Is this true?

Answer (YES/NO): NO